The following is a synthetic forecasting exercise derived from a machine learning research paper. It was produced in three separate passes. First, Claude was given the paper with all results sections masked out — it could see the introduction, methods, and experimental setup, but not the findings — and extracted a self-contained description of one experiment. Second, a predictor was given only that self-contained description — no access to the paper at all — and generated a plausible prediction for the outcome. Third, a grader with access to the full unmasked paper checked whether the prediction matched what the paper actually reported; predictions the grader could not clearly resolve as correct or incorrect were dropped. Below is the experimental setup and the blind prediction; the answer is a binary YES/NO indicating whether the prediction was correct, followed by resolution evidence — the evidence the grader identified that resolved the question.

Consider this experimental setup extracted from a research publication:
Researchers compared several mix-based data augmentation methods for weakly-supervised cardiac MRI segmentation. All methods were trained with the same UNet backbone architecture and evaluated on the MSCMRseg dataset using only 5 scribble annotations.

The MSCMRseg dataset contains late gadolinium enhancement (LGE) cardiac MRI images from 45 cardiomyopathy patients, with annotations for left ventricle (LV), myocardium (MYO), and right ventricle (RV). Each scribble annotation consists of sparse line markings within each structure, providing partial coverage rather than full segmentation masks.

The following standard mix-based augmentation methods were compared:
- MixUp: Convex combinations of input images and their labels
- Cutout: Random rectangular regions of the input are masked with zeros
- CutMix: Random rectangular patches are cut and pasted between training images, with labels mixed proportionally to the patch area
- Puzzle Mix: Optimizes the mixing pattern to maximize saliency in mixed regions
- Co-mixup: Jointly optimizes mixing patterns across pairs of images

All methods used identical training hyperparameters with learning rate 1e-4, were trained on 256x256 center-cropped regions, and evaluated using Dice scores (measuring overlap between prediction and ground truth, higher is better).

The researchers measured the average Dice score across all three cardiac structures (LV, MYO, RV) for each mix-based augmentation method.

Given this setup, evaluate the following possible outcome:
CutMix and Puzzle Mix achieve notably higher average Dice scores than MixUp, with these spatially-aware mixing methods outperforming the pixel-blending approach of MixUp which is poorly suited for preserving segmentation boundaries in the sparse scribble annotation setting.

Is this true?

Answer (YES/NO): NO